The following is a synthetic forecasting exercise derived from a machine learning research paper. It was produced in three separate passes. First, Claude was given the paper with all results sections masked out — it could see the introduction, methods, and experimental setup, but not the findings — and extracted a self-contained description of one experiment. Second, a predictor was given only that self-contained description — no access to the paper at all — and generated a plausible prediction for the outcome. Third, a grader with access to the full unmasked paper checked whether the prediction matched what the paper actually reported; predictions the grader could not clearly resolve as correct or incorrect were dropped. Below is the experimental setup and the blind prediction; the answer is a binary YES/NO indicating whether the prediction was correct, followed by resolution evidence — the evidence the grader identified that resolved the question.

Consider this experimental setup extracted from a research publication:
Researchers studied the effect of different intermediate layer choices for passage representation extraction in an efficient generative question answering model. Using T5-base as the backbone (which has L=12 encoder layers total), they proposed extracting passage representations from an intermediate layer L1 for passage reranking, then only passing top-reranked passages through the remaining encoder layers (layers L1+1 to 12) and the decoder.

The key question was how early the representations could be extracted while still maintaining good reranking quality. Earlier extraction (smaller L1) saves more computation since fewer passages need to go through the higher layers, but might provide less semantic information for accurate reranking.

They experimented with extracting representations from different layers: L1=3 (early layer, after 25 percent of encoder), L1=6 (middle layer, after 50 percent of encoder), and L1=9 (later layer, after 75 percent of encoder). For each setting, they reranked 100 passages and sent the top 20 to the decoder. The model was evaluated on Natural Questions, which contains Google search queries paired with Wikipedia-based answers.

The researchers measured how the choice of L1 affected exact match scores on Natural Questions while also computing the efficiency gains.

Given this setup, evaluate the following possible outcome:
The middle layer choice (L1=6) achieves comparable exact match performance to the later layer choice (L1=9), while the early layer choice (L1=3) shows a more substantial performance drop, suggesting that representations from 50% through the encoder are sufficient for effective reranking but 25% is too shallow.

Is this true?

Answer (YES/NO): YES